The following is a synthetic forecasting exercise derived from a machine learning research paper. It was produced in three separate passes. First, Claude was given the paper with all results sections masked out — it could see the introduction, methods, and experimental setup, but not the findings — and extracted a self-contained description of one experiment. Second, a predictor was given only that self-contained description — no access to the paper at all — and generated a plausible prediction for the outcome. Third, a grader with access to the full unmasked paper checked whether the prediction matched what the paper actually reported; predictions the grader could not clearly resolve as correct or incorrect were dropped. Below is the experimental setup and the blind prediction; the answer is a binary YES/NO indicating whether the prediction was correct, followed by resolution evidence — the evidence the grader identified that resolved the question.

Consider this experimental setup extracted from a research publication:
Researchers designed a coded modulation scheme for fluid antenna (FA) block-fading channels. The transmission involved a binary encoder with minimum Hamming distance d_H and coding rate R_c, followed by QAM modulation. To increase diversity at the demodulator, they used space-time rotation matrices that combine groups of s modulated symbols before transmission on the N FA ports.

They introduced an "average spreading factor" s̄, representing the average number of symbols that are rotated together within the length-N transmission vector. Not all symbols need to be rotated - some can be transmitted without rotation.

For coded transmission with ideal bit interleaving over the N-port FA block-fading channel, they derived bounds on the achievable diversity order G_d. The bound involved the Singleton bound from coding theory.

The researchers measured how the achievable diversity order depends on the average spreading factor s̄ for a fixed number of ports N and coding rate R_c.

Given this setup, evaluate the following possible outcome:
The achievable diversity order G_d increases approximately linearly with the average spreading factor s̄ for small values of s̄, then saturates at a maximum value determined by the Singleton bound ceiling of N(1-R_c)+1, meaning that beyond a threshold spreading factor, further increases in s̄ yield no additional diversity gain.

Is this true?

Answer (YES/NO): NO